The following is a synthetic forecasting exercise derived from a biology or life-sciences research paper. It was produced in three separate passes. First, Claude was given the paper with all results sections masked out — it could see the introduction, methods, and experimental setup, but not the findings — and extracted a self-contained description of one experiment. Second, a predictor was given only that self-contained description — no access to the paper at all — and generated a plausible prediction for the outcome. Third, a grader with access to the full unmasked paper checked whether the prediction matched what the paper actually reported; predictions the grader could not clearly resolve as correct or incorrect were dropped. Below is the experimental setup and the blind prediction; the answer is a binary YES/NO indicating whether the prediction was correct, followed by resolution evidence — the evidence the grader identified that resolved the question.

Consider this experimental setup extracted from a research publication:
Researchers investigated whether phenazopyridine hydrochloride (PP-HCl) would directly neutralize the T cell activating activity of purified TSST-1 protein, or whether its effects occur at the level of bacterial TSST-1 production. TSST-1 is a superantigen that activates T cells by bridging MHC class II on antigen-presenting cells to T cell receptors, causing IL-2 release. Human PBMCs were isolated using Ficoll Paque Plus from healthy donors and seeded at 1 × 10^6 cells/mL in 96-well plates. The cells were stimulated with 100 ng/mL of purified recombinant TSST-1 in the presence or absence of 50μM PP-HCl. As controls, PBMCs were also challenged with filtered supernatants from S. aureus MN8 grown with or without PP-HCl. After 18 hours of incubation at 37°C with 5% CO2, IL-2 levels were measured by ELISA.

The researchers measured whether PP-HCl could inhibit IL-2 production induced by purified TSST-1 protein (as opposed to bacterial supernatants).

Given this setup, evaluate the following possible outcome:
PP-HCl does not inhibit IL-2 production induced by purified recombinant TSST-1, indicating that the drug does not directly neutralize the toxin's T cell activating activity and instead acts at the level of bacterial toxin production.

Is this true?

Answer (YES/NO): NO